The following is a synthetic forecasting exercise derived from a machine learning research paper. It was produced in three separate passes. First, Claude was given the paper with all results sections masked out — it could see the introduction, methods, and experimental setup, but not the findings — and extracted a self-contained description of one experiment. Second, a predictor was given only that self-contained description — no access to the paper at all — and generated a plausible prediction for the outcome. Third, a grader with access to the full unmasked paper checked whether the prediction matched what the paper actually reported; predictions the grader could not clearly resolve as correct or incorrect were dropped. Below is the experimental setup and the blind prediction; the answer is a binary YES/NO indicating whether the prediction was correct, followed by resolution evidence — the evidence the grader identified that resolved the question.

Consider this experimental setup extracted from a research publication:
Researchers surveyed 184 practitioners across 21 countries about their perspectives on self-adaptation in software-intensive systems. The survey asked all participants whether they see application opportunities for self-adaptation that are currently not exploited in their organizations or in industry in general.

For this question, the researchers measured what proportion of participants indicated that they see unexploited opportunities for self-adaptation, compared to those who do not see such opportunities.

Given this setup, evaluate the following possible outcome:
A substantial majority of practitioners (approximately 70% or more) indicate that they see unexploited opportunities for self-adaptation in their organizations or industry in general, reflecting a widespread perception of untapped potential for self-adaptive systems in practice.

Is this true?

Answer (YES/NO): NO